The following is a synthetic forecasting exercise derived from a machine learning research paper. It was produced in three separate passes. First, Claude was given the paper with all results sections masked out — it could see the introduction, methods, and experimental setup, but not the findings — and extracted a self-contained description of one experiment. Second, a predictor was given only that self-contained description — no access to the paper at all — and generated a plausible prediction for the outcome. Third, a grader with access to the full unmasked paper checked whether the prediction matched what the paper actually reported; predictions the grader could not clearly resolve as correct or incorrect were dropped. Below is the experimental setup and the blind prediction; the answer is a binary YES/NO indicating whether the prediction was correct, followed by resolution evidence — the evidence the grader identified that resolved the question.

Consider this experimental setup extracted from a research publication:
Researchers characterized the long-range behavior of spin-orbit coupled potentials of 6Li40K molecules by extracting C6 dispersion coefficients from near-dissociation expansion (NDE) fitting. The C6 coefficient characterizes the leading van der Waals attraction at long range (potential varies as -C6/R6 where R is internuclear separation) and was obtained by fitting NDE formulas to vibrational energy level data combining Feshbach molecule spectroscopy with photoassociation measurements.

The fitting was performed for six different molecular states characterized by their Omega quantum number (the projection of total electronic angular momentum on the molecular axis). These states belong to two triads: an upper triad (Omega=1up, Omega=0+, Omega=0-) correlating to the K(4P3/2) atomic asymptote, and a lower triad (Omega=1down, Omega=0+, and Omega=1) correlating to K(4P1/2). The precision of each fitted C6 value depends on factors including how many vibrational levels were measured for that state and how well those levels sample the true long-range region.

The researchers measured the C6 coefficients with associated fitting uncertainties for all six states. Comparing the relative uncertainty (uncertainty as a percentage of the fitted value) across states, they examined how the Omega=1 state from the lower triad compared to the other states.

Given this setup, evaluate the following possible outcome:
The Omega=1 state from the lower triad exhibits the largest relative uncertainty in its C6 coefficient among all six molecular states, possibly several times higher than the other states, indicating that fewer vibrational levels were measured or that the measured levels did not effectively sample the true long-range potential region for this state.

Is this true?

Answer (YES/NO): YES